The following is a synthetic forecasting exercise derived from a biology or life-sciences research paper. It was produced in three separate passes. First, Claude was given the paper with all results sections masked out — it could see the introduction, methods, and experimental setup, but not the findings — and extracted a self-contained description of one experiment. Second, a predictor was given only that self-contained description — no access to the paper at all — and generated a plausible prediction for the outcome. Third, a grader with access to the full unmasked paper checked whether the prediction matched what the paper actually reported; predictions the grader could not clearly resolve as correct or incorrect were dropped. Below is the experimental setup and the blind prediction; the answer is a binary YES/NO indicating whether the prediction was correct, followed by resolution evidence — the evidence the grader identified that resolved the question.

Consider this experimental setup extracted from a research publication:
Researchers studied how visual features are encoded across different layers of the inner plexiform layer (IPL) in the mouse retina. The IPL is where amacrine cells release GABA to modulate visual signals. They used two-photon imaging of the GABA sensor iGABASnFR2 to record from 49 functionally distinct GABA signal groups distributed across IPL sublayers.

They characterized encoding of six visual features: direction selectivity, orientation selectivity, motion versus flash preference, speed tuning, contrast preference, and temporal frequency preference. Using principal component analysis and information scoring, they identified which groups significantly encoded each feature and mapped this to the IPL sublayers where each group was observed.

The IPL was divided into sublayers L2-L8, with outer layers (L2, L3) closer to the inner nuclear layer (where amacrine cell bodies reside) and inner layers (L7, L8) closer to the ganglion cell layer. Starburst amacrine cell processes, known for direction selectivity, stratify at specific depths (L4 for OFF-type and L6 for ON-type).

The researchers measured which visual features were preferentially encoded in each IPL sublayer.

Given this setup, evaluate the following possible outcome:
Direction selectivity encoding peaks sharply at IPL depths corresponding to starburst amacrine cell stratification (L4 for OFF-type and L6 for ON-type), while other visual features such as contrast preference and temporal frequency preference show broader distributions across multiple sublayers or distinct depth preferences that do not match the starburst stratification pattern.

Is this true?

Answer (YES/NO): YES